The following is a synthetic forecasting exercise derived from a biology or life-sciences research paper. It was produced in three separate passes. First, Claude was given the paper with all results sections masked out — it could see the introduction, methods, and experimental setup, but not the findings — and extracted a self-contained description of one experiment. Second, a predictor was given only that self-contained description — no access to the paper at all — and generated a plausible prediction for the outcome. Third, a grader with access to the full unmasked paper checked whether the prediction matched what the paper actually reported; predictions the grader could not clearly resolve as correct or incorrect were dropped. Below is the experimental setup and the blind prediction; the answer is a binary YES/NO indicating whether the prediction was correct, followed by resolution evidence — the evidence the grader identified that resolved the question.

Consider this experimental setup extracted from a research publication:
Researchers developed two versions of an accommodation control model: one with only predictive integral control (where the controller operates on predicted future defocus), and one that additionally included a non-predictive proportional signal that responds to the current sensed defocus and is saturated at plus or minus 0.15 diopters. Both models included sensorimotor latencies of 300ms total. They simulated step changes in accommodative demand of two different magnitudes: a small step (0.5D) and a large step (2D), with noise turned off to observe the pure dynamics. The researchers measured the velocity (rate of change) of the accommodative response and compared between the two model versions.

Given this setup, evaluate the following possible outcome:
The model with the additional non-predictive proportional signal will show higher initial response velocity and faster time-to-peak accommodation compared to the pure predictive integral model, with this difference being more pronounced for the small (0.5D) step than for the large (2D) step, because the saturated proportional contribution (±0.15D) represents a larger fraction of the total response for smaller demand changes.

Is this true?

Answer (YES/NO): YES